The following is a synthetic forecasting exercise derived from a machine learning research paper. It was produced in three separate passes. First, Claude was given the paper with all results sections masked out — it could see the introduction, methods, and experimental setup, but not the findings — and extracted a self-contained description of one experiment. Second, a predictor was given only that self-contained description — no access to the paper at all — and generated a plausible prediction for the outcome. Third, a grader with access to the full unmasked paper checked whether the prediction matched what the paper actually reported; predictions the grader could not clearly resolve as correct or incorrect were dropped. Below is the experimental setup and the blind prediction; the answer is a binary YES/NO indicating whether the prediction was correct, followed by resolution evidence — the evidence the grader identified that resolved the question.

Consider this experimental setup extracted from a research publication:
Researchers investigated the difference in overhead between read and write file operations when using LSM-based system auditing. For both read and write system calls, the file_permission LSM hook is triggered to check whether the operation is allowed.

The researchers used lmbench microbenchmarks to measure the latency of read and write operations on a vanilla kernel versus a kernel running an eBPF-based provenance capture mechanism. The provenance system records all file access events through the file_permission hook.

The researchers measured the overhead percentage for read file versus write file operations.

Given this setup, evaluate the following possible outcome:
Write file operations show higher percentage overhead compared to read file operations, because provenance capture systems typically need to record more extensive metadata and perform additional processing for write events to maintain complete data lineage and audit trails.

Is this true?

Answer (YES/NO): YES